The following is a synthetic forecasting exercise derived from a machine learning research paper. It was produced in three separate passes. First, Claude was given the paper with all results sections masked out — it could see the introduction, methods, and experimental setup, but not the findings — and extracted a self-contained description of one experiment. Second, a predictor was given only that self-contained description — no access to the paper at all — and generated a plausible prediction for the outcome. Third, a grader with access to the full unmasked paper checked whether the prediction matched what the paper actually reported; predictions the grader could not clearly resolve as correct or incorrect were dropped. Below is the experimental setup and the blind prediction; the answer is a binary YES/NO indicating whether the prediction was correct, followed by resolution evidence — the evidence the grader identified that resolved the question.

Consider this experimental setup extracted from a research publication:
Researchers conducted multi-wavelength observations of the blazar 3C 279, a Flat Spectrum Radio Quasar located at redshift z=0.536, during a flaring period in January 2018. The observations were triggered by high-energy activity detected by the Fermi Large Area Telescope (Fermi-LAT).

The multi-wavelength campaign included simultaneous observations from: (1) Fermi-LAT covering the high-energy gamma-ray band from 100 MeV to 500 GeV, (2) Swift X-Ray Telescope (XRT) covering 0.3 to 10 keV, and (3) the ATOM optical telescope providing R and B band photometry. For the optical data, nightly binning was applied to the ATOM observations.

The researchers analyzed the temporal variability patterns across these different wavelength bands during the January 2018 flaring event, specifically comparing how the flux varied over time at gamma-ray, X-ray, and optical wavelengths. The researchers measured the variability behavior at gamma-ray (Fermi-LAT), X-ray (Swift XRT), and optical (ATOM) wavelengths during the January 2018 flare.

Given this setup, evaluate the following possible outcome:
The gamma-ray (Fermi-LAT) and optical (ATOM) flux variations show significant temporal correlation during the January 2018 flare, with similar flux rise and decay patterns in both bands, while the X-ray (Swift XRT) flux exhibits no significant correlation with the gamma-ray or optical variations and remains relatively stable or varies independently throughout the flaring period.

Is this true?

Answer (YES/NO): NO